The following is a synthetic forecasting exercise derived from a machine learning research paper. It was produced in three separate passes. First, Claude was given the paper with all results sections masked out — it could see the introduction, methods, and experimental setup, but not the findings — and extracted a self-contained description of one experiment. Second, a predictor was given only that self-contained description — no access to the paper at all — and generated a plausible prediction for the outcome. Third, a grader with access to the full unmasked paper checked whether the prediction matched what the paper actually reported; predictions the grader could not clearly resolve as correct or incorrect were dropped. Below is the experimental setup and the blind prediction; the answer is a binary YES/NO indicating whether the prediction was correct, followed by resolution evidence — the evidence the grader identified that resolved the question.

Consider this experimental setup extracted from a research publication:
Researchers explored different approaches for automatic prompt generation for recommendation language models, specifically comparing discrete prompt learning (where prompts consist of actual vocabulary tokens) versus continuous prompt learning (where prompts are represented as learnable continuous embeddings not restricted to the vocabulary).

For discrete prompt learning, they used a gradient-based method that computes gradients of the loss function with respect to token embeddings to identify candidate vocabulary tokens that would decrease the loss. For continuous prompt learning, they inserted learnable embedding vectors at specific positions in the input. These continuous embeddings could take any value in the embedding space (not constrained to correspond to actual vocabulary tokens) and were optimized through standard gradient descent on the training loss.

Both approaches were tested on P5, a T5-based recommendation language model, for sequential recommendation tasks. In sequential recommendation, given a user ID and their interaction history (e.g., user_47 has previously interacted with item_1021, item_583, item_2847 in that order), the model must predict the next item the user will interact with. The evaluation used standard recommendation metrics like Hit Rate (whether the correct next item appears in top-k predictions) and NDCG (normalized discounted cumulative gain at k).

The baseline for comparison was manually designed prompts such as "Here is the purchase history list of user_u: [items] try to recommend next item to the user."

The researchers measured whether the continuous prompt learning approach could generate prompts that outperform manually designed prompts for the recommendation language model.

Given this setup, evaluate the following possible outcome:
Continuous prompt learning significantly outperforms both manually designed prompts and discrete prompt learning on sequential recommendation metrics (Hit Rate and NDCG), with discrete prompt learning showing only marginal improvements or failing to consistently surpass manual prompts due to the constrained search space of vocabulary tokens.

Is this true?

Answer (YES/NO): NO